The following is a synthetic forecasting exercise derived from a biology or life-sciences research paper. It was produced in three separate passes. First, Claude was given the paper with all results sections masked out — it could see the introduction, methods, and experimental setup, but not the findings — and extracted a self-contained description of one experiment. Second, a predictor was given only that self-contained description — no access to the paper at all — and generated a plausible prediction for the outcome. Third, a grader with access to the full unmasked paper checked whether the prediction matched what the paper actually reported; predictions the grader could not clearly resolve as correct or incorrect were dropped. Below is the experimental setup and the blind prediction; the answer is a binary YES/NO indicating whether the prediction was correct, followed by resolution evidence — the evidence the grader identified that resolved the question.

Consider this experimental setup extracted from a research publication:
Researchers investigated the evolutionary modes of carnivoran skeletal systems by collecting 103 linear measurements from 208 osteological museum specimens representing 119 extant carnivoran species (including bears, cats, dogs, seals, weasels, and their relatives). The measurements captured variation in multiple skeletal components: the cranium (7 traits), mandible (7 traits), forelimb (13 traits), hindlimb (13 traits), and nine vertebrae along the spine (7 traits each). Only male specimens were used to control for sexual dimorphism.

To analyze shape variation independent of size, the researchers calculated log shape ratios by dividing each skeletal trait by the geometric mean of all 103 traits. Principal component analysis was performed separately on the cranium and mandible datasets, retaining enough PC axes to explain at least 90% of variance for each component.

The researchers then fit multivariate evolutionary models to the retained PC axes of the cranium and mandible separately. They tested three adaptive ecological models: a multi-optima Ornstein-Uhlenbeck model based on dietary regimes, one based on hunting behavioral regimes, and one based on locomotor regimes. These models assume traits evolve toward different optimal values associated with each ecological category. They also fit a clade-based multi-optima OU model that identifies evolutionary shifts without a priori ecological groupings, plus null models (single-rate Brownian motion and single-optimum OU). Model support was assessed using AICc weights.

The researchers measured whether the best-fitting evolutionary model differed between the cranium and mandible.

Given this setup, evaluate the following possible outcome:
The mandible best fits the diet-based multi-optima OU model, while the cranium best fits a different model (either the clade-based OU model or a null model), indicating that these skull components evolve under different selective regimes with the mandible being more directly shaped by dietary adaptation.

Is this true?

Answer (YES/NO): YES